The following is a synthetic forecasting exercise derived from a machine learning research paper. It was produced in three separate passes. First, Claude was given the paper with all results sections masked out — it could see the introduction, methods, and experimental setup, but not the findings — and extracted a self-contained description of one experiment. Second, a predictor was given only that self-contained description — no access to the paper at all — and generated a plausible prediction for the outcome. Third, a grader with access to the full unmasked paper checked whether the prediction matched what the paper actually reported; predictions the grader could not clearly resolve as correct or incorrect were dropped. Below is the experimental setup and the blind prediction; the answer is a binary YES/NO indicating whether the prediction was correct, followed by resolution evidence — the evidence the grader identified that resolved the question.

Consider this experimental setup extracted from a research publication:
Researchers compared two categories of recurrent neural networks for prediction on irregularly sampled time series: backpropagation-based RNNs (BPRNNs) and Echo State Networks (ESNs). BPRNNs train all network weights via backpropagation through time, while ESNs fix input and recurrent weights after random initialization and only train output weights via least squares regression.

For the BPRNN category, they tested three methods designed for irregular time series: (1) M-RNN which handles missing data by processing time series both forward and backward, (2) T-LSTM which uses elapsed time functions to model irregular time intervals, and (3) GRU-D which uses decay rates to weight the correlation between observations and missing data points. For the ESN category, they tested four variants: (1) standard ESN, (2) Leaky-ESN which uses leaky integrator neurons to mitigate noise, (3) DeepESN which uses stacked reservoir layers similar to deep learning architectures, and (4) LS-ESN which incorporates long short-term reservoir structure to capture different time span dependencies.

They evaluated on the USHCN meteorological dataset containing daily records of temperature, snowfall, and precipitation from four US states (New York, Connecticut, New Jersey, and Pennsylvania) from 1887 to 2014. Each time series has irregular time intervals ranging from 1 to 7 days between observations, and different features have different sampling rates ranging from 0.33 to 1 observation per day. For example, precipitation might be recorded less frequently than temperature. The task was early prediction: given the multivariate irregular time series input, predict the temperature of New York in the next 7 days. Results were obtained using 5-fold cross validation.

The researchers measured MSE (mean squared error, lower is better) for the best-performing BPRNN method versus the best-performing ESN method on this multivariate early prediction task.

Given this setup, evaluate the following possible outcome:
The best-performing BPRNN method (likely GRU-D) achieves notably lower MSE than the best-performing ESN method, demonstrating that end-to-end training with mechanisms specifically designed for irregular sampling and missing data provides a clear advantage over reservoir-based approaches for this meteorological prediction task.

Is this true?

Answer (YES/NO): NO